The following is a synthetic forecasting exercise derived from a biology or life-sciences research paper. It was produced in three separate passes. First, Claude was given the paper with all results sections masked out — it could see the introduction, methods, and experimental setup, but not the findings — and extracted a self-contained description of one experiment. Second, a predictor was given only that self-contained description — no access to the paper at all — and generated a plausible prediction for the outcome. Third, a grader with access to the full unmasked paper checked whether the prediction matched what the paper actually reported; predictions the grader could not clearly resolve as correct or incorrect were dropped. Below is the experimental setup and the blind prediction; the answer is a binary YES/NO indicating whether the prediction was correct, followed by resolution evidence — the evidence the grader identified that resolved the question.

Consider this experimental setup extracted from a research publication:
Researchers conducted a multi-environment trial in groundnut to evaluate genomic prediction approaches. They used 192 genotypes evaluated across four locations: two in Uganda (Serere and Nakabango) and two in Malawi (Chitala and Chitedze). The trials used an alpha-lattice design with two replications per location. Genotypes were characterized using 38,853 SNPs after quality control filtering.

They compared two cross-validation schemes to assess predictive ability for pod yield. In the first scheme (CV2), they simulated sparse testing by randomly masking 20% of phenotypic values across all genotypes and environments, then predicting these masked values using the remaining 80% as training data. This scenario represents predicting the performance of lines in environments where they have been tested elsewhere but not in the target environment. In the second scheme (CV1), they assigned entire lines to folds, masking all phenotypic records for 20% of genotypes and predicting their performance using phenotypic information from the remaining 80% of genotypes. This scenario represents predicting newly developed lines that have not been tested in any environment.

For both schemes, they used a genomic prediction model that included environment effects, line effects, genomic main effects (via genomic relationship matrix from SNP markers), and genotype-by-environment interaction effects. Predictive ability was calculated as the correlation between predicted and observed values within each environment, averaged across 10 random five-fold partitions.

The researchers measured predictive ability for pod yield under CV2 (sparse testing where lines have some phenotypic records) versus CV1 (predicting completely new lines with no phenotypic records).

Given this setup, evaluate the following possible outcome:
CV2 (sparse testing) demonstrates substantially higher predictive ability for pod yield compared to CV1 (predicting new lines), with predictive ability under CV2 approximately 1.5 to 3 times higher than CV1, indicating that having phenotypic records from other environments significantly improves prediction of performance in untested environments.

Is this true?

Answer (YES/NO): NO